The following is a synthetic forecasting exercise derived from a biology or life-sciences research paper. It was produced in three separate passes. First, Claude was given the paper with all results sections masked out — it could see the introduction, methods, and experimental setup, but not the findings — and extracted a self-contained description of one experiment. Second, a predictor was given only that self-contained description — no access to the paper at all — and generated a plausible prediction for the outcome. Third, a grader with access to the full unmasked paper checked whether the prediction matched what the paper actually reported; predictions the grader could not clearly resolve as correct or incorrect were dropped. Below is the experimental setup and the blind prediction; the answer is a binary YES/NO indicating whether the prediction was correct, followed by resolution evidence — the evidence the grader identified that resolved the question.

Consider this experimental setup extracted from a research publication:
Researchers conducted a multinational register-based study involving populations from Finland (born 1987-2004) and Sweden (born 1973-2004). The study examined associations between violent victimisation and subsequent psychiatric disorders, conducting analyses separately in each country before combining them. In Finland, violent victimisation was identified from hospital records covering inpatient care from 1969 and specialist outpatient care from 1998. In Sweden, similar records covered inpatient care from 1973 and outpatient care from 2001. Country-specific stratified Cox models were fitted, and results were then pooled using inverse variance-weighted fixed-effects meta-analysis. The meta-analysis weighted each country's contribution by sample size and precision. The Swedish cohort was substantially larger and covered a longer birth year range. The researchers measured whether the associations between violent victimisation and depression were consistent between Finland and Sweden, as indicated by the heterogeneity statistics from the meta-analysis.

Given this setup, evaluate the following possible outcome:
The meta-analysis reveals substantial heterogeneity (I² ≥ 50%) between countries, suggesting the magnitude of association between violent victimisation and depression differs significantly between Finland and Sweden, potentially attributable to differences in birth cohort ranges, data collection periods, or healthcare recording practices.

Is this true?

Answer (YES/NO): NO